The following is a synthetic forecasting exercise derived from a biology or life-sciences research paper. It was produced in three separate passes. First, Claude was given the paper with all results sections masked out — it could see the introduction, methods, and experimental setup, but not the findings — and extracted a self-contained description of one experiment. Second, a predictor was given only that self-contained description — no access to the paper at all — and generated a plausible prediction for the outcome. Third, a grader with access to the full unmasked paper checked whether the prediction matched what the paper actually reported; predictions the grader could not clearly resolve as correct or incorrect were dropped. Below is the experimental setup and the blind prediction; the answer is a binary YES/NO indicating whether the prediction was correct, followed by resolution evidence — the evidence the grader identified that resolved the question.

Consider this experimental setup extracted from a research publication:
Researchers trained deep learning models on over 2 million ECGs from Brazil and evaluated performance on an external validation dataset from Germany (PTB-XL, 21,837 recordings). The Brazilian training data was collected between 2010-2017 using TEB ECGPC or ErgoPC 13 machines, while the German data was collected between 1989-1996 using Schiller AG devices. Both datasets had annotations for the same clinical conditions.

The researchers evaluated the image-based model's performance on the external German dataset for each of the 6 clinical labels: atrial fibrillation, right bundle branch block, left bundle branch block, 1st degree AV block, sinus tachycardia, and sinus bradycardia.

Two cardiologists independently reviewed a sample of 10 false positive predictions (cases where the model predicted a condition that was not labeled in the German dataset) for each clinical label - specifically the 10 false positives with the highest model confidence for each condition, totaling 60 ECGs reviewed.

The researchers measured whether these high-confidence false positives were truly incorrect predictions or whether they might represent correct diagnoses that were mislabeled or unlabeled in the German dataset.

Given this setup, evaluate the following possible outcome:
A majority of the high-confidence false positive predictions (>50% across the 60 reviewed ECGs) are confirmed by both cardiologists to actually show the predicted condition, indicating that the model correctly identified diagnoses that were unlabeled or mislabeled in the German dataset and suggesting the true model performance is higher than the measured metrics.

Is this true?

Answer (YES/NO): YES